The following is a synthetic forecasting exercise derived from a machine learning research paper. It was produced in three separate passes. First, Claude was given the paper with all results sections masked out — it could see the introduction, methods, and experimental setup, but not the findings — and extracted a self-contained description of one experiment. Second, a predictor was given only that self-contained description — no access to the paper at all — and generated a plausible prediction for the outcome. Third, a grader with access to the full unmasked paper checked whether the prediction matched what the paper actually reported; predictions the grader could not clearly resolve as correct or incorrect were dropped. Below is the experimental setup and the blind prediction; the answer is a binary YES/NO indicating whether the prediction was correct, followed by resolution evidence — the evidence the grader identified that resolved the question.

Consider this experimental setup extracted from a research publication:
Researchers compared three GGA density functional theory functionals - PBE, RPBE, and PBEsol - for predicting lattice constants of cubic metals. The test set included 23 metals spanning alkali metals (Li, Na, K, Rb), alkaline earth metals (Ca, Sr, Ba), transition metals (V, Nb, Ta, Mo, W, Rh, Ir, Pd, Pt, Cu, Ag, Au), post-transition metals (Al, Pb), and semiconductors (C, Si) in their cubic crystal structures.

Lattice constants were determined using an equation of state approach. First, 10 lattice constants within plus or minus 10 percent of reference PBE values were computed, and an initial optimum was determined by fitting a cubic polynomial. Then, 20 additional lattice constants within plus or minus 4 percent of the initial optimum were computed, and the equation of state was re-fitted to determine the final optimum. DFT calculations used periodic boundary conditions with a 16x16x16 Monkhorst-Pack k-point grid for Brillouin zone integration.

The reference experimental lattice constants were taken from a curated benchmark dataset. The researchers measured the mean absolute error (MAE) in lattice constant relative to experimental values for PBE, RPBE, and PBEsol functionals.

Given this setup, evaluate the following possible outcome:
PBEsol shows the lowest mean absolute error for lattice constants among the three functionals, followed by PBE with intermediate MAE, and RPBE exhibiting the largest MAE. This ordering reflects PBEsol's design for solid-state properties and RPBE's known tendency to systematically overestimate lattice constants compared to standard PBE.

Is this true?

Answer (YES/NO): YES